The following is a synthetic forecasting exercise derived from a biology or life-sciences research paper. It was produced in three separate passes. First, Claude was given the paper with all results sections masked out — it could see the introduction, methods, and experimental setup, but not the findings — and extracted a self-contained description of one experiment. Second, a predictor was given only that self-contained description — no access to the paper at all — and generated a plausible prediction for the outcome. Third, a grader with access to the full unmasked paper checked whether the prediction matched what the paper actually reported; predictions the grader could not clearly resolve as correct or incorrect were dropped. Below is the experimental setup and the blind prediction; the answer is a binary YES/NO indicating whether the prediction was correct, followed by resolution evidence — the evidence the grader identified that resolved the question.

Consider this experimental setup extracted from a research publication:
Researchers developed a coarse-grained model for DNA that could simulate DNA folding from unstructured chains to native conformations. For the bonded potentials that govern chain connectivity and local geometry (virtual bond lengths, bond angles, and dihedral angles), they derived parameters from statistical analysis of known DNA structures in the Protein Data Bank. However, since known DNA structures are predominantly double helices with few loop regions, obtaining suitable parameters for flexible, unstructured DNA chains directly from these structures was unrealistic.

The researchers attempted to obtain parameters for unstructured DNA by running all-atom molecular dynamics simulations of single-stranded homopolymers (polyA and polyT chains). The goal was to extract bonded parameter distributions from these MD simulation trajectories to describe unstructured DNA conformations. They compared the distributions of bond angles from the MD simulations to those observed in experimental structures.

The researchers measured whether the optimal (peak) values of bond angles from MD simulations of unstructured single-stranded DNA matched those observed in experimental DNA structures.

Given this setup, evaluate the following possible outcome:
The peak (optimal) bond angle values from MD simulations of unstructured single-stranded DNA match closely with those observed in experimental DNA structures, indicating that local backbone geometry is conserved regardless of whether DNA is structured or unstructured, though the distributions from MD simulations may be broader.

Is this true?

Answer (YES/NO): NO